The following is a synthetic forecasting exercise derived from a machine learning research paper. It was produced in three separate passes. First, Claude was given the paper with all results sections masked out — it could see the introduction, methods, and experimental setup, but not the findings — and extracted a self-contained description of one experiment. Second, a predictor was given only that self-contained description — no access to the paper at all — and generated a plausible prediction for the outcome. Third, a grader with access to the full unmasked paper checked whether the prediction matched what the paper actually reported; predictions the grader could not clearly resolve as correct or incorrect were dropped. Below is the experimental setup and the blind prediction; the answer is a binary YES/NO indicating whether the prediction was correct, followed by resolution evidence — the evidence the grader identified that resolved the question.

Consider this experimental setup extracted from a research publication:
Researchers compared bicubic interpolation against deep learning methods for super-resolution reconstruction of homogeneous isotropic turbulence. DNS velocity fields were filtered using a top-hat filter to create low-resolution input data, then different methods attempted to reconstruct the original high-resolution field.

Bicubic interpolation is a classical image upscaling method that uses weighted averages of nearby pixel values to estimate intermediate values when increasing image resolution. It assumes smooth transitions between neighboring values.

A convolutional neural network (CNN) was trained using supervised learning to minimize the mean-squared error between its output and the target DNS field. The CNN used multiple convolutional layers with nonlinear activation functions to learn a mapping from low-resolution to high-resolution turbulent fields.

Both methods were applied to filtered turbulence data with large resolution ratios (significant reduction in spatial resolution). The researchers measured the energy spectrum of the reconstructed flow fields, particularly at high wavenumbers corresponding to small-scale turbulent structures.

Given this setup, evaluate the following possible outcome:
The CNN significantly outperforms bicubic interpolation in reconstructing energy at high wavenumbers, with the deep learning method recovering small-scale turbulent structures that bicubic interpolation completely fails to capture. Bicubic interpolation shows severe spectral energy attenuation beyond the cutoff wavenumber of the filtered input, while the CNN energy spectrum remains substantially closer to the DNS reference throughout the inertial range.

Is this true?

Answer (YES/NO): NO